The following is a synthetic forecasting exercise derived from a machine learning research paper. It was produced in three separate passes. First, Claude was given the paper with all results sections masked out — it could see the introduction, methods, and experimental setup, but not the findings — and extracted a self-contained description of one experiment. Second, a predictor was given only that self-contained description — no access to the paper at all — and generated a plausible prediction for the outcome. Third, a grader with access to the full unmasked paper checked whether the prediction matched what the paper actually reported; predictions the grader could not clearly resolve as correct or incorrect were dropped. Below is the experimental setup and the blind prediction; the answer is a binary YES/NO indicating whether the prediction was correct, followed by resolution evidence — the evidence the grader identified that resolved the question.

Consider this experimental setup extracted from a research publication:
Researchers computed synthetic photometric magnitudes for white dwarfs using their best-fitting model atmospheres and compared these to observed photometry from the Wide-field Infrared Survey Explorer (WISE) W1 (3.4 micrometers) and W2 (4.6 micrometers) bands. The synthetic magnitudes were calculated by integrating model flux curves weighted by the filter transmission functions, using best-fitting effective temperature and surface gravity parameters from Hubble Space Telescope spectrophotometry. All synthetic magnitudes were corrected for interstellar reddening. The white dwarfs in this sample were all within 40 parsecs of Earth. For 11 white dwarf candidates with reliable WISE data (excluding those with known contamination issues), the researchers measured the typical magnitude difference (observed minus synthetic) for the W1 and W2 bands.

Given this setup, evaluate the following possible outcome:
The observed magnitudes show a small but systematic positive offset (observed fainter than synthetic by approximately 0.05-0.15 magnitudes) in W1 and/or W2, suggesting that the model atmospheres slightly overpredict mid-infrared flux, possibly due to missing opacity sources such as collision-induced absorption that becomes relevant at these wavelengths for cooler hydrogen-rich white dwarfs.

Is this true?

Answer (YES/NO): NO